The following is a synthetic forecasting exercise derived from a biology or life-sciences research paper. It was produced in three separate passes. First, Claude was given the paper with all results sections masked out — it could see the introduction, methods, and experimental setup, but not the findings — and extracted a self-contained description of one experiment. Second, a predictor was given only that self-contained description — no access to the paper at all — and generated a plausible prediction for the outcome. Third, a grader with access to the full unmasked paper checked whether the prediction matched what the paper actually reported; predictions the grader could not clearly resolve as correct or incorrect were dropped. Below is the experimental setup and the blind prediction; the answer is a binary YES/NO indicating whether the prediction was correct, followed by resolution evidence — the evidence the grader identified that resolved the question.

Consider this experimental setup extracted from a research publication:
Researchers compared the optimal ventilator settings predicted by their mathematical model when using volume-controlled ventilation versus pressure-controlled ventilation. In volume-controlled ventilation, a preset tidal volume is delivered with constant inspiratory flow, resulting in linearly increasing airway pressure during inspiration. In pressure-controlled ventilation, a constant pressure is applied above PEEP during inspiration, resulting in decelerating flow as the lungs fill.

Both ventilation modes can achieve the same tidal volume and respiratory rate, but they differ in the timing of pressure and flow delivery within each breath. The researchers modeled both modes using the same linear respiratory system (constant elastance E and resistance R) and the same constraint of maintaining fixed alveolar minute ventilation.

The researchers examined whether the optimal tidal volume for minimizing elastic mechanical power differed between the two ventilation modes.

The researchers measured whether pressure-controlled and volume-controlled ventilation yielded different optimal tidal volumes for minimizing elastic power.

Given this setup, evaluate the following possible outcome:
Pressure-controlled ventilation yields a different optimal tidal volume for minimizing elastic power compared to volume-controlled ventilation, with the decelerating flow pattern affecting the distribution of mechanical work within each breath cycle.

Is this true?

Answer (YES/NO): NO